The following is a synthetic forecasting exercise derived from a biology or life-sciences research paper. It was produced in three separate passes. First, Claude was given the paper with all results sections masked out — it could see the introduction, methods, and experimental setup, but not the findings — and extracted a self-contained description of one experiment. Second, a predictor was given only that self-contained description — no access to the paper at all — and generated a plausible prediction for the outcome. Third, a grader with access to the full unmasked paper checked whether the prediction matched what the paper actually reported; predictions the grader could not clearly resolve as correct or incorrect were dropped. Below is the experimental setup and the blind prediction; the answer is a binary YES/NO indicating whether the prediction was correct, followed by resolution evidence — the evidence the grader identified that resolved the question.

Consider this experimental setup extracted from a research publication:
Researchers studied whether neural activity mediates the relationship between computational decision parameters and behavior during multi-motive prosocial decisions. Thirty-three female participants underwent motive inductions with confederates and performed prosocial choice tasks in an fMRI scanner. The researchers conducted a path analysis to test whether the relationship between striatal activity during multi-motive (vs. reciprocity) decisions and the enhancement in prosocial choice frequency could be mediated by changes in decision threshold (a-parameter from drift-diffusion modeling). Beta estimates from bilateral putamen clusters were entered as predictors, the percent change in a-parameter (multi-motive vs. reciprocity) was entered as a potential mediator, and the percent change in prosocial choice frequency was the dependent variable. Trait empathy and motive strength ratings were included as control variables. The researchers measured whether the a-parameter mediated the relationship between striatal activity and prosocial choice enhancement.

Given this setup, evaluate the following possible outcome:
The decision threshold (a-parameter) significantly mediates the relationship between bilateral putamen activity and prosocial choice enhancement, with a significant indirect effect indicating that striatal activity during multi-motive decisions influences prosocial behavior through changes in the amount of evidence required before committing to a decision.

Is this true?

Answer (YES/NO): YES